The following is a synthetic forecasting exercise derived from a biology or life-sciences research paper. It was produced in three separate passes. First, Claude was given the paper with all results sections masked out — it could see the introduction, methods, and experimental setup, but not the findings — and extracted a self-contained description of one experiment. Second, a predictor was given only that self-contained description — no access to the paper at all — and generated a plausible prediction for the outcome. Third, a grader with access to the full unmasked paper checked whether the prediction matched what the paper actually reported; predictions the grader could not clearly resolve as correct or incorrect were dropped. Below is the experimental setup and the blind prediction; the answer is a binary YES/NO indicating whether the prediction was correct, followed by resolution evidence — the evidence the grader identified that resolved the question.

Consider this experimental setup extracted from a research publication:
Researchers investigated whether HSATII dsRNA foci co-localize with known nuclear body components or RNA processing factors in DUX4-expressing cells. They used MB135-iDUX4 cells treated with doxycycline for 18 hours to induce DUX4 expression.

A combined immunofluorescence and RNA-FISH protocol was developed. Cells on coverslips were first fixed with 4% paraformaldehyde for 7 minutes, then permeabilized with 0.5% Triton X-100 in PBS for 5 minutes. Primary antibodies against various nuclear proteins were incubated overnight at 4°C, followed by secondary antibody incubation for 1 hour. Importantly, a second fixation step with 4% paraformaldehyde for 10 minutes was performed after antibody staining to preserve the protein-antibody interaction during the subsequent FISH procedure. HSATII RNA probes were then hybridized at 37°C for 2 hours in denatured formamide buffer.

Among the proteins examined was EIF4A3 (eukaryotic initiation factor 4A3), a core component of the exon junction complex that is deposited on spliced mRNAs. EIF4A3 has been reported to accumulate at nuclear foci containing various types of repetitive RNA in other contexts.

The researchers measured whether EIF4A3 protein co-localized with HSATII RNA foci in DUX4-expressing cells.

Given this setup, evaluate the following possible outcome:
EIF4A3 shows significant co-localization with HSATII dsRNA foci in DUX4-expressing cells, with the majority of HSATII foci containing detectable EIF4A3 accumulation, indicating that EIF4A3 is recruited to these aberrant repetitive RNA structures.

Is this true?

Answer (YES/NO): YES